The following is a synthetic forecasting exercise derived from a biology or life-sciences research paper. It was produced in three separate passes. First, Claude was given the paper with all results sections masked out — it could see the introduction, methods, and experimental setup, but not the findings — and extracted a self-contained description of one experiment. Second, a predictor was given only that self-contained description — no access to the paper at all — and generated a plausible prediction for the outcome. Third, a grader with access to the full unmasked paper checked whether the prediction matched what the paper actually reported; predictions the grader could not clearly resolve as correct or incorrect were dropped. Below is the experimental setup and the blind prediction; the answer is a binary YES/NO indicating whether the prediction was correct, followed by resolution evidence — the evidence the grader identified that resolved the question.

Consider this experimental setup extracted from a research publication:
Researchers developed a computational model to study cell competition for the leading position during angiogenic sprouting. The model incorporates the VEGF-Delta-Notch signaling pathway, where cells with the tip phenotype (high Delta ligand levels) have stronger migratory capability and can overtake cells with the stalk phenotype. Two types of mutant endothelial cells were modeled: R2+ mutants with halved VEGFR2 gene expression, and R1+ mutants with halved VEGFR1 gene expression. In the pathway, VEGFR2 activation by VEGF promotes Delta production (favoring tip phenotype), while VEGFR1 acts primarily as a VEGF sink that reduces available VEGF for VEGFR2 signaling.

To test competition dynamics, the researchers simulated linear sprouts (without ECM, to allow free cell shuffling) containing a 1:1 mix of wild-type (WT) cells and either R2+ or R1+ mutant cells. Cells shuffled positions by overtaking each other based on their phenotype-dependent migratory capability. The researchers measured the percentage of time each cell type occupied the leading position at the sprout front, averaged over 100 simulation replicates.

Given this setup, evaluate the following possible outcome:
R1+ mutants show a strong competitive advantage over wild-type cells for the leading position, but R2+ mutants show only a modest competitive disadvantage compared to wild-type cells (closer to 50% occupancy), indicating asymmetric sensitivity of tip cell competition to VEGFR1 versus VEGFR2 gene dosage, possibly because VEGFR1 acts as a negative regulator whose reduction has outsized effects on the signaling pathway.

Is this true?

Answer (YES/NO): NO